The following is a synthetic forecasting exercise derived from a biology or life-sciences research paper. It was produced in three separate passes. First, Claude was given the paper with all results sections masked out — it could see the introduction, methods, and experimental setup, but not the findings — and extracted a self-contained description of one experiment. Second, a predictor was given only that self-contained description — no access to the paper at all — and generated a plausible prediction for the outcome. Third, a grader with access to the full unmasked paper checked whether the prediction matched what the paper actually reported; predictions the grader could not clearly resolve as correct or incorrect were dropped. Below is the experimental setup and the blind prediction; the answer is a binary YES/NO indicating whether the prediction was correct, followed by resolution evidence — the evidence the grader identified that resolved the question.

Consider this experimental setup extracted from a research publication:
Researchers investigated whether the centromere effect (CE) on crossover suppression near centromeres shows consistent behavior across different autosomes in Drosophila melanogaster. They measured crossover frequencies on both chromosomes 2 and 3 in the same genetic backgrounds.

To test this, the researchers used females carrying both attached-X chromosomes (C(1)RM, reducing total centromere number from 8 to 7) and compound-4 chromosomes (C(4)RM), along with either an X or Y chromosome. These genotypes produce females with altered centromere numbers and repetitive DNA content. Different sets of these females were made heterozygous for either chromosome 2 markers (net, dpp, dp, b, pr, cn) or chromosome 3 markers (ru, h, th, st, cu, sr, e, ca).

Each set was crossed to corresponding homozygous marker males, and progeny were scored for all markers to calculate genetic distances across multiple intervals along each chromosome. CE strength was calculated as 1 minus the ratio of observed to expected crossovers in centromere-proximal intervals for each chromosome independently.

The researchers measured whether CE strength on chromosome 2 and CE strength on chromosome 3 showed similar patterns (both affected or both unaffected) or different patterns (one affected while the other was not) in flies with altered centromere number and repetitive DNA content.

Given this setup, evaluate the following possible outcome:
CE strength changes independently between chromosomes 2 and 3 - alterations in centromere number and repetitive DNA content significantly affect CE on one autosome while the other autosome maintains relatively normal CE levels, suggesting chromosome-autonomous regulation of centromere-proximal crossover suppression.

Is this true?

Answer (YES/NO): NO